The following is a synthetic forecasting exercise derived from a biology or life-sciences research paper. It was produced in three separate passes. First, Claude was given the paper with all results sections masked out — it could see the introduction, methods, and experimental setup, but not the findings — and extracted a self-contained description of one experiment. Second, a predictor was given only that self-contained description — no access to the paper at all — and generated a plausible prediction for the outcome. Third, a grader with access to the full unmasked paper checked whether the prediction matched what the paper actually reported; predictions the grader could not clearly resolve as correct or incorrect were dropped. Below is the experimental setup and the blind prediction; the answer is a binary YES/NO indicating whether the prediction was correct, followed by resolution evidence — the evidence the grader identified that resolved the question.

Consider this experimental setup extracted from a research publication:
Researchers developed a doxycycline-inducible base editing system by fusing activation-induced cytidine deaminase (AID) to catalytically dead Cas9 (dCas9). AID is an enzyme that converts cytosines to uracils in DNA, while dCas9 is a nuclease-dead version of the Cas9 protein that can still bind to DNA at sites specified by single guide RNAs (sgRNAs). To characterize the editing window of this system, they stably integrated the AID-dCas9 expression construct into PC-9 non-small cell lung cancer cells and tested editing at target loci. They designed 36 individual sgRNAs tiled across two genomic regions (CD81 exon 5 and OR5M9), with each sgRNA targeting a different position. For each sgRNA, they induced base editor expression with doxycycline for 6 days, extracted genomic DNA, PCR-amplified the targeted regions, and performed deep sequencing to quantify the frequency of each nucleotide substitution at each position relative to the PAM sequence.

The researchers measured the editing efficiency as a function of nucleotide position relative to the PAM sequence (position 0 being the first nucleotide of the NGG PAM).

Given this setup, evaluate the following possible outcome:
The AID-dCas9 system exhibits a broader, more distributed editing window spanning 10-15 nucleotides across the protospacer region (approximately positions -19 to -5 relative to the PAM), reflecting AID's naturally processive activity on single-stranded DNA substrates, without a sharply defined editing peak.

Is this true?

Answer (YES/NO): NO